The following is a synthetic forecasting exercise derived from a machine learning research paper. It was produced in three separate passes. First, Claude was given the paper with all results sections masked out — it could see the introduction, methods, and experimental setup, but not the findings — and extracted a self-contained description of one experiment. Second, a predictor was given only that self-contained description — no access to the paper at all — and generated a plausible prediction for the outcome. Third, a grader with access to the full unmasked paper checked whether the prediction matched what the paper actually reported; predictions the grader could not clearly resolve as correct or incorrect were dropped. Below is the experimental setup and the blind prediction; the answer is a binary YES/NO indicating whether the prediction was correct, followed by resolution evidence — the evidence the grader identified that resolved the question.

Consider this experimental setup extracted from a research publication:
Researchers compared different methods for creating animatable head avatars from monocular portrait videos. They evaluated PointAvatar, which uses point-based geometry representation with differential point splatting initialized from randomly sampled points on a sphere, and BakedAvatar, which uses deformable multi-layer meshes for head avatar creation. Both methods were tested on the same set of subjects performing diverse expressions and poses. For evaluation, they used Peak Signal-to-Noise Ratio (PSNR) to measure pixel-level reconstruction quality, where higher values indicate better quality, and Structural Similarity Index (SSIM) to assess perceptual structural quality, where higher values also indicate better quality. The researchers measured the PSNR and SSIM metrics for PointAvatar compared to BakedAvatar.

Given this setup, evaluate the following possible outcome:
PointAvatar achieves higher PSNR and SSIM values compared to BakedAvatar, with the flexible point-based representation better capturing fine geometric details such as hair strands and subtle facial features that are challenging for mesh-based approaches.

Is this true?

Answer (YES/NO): NO